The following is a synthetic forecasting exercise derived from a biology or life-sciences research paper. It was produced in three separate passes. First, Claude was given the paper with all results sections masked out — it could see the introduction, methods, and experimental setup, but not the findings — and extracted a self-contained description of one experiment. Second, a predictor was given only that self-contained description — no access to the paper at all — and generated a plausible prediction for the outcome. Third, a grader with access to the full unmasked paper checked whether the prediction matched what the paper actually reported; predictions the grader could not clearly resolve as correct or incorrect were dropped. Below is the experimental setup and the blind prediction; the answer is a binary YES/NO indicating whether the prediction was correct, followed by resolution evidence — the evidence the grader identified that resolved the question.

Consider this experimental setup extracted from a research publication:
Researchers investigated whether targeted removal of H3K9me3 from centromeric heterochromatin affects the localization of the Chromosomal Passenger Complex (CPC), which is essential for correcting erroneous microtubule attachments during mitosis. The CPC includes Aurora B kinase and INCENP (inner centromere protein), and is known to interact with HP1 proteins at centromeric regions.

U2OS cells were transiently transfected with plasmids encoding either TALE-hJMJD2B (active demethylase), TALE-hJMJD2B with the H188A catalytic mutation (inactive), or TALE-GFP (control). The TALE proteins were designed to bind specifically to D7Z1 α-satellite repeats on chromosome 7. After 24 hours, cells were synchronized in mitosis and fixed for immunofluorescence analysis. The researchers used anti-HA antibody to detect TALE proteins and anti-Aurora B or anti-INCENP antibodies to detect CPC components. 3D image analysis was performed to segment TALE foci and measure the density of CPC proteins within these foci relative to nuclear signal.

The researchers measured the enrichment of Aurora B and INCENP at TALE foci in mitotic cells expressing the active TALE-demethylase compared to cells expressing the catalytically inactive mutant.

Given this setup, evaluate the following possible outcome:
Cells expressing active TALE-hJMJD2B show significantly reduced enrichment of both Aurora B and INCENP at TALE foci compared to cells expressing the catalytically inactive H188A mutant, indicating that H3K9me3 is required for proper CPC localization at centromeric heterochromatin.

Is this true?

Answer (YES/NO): YES